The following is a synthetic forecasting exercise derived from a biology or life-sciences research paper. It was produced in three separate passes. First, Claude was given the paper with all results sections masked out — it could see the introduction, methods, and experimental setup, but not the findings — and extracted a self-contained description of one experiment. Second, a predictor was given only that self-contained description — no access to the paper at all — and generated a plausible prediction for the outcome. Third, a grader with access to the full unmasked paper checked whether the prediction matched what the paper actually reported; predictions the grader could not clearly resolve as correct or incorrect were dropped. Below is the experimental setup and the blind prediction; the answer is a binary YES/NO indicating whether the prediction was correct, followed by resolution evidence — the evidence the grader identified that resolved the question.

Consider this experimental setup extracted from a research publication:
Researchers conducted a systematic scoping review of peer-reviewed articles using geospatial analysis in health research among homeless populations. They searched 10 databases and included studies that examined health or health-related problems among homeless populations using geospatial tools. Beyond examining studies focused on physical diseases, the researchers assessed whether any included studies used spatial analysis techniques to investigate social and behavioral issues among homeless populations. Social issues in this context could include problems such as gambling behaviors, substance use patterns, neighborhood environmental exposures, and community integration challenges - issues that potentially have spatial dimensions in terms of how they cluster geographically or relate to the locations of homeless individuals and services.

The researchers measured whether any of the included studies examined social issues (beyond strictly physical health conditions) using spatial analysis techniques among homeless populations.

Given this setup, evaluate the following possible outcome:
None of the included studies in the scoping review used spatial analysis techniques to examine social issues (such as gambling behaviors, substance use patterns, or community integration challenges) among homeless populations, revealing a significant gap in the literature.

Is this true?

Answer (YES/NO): NO